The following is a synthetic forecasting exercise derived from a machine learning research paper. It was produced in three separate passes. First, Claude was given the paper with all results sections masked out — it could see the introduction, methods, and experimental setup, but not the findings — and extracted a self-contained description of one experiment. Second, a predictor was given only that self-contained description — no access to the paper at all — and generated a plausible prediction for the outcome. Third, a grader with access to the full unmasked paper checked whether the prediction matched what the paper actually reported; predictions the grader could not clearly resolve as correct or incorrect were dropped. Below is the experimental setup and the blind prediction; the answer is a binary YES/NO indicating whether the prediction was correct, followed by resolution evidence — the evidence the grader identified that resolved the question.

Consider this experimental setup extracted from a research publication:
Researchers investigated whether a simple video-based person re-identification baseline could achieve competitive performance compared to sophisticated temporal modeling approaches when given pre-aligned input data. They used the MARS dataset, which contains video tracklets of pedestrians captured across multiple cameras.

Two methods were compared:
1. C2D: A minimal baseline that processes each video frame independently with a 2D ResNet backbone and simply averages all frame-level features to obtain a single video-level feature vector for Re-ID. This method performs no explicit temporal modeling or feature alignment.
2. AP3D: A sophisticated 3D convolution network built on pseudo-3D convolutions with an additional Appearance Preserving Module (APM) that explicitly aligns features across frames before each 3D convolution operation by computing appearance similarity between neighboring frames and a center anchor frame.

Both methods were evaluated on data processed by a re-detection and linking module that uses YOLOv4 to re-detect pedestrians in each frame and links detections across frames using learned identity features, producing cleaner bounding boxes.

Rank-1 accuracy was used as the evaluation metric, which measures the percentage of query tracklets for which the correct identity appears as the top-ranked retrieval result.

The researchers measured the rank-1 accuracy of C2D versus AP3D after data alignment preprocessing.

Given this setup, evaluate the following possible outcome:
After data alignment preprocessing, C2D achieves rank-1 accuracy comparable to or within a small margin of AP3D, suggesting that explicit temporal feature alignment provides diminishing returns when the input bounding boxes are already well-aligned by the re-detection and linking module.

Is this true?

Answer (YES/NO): YES